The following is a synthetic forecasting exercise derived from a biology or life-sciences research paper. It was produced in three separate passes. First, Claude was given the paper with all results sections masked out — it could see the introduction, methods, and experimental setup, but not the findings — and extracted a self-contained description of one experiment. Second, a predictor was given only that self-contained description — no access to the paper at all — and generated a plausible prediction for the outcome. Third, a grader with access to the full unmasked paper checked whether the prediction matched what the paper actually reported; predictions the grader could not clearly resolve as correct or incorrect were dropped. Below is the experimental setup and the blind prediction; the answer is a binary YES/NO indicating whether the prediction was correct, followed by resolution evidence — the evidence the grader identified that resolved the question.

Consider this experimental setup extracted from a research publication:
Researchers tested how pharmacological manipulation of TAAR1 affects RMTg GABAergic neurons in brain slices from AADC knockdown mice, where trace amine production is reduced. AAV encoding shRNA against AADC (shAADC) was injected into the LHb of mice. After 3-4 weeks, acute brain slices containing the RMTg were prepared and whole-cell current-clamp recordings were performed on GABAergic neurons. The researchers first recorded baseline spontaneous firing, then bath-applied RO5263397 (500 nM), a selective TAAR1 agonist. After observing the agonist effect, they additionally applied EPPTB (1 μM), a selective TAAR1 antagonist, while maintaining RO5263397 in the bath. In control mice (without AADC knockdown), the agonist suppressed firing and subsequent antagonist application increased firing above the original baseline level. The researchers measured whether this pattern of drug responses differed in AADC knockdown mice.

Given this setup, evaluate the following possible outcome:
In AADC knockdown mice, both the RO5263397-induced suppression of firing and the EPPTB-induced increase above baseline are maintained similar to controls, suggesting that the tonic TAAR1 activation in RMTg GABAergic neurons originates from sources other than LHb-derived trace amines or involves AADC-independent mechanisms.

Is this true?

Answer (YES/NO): NO